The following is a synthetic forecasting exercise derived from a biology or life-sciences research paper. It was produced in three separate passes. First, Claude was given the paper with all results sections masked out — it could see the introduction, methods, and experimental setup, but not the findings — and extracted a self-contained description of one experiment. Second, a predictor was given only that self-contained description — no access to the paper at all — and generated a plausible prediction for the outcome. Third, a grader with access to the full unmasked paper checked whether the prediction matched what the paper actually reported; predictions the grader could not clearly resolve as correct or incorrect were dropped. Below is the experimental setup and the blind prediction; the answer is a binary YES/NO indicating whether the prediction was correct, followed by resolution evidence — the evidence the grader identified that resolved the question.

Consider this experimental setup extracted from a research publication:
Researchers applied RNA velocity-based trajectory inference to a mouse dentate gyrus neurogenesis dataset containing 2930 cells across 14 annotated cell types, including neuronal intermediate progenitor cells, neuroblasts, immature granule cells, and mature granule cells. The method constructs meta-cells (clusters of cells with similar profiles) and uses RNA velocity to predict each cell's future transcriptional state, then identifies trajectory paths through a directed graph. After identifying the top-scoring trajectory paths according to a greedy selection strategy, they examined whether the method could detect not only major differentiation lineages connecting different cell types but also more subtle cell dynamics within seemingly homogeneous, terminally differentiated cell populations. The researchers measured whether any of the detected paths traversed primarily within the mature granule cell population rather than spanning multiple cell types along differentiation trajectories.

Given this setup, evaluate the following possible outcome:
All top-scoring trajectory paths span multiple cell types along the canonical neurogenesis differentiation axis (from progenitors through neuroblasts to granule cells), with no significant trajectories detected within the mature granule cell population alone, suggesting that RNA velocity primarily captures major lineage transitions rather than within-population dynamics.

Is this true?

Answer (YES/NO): NO